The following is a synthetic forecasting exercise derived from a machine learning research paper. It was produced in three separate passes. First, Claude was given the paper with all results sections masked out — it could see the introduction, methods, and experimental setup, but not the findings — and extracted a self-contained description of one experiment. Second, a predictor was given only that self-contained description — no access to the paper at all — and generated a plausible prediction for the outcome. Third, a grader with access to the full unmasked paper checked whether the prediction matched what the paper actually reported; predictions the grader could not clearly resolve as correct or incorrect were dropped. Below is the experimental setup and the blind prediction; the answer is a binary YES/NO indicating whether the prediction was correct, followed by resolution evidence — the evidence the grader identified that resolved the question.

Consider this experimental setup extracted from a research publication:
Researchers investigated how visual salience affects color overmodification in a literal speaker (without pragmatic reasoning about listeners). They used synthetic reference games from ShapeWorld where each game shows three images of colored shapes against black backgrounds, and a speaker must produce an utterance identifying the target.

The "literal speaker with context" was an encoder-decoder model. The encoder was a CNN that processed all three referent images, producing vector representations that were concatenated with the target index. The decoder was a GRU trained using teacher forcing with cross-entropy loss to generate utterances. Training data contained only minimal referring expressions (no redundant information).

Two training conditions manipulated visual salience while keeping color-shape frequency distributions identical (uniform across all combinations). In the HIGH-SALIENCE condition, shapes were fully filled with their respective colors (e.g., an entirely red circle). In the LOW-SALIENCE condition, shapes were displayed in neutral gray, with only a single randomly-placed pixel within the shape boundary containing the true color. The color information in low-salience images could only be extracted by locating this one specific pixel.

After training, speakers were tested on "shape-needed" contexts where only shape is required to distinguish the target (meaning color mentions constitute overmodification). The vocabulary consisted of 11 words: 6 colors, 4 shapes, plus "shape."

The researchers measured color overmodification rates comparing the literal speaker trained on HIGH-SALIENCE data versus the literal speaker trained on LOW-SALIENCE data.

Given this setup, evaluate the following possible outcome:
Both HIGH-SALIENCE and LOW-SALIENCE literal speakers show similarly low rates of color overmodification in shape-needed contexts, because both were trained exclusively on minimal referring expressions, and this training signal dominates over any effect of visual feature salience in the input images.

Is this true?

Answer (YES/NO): NO